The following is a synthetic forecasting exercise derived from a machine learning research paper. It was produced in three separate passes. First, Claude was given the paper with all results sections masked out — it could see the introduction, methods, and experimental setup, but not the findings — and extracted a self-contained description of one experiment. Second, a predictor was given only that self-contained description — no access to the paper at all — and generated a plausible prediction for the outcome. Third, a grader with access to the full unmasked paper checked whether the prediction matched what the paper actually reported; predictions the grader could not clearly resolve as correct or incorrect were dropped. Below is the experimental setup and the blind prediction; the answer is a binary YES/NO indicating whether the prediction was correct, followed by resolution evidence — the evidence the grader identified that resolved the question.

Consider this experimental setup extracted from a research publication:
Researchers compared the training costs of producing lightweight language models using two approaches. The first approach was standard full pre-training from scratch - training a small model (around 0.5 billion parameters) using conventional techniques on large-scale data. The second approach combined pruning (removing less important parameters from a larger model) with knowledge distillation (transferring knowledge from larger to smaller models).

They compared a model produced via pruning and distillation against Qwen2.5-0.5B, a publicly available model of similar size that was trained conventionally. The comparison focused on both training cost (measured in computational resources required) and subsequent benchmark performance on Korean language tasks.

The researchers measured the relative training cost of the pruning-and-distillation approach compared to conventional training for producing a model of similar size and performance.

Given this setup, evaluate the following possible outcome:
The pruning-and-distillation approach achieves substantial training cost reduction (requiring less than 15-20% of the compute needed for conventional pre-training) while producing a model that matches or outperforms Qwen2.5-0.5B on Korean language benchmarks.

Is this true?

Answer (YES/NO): YES